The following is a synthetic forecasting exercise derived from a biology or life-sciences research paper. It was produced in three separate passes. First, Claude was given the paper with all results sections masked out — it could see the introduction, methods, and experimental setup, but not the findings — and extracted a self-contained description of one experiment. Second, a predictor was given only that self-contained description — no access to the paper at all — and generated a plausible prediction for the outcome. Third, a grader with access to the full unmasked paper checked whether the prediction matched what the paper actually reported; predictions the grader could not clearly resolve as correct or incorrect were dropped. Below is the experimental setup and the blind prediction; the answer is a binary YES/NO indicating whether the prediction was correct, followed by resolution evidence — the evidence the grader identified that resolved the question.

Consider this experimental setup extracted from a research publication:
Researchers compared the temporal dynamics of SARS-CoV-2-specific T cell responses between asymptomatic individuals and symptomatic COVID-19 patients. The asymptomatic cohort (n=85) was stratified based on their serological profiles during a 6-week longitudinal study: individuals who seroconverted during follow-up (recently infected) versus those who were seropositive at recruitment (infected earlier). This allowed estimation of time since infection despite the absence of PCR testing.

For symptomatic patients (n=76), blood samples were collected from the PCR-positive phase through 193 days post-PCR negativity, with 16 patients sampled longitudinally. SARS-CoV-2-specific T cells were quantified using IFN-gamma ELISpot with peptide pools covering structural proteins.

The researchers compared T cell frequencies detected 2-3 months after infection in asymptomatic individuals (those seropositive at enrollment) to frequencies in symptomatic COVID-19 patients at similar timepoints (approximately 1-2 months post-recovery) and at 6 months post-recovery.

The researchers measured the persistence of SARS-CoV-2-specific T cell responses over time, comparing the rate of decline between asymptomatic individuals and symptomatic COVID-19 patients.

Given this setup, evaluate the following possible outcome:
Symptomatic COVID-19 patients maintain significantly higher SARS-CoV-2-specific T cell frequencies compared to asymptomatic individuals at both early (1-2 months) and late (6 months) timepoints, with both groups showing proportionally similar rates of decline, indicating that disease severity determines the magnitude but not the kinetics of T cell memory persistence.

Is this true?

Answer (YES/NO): NO